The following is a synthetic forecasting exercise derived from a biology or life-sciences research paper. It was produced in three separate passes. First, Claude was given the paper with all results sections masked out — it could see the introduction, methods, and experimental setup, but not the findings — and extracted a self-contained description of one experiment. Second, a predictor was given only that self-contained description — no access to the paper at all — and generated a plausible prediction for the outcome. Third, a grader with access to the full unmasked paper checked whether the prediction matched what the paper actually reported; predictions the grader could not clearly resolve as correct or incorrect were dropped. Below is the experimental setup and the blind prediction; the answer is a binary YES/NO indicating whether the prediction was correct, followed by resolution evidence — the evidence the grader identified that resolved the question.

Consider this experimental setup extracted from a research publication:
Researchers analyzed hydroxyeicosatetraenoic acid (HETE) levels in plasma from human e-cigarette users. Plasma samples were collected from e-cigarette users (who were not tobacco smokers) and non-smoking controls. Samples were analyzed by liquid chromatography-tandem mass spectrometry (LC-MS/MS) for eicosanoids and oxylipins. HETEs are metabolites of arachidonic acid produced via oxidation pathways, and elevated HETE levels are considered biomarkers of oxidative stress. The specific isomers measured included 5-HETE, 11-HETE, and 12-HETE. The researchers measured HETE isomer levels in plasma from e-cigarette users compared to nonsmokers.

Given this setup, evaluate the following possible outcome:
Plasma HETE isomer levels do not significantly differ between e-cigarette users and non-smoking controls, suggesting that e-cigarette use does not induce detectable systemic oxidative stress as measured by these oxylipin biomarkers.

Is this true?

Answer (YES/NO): NO